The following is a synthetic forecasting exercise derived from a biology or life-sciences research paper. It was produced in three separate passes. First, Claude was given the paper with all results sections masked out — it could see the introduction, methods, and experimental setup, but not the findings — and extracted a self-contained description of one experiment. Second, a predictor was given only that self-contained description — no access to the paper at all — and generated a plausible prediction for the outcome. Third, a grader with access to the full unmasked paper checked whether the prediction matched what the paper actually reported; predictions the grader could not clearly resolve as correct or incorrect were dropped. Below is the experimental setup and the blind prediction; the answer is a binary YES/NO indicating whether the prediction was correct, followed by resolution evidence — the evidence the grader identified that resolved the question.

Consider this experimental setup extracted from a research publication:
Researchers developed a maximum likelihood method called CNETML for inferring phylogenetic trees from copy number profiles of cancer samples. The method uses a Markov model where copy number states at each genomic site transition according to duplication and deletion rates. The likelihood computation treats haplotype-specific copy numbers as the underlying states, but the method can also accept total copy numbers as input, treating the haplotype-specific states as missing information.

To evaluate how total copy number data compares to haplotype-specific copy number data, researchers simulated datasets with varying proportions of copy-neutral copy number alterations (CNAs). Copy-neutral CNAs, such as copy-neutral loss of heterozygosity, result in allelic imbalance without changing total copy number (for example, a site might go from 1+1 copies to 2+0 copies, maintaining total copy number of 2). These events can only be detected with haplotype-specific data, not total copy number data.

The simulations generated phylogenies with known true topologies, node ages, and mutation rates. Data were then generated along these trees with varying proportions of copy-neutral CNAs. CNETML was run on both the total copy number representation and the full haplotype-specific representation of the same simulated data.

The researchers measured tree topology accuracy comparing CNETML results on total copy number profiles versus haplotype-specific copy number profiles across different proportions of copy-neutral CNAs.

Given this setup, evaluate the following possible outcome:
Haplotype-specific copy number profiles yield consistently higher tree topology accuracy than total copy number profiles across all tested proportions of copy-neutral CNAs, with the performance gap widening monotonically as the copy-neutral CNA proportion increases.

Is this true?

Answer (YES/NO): NO